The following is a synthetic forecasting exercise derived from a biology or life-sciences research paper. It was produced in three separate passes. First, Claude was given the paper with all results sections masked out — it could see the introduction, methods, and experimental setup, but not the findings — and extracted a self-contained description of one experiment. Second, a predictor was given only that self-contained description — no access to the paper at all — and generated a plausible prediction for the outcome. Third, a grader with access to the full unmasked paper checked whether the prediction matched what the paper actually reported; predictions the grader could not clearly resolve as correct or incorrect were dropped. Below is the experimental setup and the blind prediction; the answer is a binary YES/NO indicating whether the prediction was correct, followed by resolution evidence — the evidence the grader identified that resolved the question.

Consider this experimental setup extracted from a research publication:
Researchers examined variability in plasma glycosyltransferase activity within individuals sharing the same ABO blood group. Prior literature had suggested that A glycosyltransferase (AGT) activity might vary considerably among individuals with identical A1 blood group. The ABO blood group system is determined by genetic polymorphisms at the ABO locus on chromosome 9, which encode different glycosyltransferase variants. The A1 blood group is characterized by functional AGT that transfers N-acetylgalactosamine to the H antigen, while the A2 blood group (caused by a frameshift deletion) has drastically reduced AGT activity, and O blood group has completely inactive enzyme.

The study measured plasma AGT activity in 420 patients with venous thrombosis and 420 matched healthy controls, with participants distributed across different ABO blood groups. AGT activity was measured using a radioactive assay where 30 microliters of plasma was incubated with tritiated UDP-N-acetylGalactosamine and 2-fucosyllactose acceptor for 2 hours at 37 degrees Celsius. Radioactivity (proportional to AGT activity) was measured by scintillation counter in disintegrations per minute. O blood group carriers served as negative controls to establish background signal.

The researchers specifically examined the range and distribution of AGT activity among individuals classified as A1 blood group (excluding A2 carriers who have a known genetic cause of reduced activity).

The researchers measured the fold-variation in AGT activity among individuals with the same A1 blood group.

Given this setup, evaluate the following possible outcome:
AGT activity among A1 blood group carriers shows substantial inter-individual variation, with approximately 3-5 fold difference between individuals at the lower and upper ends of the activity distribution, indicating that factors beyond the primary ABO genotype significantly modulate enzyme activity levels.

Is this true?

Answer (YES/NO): NO